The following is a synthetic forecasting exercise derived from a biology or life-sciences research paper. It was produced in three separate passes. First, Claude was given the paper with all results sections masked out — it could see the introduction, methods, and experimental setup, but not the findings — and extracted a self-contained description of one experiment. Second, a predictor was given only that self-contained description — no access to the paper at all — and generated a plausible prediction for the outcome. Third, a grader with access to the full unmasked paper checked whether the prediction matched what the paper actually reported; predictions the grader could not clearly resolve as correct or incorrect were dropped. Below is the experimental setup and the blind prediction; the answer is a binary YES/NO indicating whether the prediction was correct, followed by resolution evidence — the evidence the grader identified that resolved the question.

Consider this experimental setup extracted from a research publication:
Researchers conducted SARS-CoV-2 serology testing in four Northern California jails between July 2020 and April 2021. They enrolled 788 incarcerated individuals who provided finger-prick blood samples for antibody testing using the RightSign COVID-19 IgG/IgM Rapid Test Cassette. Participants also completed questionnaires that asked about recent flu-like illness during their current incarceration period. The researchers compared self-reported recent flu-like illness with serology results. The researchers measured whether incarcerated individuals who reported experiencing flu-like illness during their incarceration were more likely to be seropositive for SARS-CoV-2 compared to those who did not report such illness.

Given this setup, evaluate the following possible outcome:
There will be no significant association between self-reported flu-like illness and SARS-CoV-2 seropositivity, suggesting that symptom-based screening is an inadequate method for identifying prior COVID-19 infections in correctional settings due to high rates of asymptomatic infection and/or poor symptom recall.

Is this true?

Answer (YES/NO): NO